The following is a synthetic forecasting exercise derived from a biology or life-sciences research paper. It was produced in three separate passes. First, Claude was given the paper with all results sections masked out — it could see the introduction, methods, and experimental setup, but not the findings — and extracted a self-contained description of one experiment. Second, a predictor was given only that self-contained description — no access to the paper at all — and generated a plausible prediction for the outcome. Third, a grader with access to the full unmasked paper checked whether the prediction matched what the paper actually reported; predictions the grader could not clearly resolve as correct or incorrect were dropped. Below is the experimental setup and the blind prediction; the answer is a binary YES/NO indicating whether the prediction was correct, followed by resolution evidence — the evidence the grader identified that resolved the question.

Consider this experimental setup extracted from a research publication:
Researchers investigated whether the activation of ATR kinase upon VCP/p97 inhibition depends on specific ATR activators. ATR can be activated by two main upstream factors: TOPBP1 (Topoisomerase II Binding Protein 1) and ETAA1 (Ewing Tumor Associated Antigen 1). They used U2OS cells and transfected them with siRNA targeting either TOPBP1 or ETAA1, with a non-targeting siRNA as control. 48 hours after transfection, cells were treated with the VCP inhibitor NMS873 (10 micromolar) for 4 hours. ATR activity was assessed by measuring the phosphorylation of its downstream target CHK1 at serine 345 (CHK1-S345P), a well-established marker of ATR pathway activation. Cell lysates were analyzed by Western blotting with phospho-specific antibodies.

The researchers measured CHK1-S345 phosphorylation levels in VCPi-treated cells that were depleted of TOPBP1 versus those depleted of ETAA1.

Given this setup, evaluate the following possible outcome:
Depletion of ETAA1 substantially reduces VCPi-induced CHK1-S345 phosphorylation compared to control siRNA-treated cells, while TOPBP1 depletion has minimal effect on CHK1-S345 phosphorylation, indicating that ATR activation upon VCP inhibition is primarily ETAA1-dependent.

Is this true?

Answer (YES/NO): NO